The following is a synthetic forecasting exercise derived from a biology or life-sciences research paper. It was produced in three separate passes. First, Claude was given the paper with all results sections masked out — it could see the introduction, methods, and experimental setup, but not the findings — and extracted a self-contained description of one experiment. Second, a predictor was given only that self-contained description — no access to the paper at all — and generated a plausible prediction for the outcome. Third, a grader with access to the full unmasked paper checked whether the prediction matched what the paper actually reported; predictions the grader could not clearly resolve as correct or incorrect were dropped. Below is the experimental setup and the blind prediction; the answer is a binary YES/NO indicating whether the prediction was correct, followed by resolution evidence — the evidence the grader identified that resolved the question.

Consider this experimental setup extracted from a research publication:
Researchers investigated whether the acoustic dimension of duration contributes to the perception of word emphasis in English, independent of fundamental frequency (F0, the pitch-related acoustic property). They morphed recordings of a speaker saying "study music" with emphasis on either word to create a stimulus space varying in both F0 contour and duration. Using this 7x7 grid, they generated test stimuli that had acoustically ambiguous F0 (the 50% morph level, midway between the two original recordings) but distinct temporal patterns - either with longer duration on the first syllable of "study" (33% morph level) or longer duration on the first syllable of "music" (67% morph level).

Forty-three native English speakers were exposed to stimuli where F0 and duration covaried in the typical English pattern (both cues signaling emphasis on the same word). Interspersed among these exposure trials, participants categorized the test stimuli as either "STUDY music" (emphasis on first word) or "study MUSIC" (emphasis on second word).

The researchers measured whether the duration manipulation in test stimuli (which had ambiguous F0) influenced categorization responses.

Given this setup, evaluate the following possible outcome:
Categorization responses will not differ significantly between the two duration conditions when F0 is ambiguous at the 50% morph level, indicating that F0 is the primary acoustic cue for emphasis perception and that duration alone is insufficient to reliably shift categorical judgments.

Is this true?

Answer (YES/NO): NO